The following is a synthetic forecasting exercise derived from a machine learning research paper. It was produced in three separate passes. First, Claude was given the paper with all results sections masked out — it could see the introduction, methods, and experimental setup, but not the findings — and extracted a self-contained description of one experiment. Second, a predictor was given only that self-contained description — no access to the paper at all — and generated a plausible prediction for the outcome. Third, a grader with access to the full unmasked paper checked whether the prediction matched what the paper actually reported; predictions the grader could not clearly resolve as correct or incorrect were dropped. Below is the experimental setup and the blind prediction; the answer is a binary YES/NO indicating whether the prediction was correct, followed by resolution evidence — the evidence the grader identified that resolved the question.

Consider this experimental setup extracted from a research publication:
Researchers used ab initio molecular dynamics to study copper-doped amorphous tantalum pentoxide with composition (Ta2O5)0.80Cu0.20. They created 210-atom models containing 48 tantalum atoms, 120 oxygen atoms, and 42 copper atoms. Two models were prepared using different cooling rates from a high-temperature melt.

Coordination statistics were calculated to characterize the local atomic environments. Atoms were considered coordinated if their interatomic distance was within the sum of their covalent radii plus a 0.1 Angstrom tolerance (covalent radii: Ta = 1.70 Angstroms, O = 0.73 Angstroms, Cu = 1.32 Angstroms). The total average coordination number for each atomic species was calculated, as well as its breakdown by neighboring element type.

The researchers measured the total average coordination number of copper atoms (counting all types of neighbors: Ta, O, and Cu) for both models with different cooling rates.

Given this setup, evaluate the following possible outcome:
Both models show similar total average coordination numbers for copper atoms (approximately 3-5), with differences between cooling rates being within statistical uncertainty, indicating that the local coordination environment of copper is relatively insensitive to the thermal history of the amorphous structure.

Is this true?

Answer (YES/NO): NO